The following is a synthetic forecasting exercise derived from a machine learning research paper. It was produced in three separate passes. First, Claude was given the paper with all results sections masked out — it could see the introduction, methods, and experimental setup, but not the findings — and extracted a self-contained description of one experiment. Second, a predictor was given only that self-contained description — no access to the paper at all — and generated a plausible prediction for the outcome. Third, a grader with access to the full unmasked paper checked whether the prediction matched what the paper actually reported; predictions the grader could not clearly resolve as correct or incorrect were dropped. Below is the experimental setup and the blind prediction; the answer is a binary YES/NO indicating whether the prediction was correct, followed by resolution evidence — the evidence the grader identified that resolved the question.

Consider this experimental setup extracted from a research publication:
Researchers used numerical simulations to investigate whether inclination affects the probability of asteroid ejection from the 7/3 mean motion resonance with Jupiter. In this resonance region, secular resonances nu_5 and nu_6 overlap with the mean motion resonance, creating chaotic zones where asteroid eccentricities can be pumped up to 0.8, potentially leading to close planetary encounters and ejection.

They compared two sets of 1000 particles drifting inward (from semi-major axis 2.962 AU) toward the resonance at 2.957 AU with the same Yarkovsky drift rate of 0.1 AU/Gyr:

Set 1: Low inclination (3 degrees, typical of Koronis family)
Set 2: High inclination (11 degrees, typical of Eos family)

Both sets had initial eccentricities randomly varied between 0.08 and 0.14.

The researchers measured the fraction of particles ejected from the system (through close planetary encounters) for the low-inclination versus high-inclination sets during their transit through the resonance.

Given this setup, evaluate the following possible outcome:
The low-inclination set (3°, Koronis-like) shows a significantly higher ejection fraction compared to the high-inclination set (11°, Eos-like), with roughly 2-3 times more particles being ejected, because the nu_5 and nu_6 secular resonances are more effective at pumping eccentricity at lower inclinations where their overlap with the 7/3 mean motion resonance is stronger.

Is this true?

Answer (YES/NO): NO